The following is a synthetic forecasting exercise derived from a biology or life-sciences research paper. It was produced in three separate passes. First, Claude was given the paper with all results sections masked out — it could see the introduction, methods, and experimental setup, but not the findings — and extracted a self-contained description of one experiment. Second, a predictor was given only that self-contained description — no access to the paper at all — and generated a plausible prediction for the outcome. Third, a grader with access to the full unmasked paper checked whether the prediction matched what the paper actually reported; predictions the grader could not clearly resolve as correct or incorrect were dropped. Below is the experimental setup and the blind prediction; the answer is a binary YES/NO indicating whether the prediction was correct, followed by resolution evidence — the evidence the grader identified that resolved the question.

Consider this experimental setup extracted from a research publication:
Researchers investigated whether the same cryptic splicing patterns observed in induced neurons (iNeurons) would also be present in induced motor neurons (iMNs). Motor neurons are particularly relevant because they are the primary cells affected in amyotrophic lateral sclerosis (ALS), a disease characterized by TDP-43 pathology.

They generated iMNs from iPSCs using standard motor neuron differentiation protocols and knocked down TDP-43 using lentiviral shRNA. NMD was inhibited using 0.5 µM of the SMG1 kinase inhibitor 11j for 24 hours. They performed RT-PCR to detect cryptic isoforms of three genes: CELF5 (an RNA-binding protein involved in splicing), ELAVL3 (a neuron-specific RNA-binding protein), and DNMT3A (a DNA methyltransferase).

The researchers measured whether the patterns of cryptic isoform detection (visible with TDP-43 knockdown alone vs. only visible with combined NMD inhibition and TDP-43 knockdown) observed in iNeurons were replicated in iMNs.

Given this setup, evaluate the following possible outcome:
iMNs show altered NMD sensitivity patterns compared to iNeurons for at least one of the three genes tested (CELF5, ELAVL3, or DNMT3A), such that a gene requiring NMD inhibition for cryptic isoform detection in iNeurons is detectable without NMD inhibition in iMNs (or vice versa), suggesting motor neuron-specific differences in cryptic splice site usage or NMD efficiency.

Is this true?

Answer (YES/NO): NO